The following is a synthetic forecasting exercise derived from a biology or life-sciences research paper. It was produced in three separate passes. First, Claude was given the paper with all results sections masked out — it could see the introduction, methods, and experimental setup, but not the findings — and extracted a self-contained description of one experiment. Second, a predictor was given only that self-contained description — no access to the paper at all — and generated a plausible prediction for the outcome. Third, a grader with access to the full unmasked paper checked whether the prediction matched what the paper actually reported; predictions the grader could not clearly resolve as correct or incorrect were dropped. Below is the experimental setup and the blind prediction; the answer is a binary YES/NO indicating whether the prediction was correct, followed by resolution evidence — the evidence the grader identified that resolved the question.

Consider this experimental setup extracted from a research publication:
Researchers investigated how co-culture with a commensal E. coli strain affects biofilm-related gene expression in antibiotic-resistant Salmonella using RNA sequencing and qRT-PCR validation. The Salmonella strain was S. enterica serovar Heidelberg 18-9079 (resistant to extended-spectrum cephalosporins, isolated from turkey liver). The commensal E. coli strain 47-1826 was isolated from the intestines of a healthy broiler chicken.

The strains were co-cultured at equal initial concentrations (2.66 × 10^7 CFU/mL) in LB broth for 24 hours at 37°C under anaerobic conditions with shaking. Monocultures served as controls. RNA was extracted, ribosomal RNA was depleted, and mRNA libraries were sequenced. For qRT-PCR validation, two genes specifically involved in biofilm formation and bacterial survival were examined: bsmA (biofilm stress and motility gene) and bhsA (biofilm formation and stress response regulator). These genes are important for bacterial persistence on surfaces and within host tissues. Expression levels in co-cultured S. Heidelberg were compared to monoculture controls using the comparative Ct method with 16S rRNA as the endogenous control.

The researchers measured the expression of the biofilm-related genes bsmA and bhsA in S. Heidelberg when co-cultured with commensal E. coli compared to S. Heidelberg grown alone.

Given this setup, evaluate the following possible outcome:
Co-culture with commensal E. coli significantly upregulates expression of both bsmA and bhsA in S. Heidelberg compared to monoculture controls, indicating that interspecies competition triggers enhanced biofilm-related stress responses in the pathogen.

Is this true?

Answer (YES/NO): NO